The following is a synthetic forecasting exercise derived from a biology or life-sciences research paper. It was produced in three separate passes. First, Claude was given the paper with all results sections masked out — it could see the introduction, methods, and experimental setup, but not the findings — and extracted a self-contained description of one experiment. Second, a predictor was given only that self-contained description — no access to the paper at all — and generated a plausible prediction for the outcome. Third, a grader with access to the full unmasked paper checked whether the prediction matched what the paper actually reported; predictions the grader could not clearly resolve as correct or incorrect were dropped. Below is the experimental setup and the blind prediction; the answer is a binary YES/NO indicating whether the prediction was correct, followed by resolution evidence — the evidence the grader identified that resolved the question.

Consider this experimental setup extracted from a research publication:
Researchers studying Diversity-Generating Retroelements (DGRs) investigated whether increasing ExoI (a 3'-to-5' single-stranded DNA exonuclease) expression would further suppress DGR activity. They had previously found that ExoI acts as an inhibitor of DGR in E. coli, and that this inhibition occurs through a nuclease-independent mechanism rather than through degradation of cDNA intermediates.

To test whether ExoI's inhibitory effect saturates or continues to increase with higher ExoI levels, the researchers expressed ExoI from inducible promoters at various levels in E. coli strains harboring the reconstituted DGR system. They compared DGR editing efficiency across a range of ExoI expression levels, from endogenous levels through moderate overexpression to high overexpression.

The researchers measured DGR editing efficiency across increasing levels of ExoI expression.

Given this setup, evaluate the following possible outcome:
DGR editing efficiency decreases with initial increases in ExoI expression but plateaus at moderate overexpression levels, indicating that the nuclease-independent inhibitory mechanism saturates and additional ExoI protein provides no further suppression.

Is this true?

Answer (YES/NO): YES